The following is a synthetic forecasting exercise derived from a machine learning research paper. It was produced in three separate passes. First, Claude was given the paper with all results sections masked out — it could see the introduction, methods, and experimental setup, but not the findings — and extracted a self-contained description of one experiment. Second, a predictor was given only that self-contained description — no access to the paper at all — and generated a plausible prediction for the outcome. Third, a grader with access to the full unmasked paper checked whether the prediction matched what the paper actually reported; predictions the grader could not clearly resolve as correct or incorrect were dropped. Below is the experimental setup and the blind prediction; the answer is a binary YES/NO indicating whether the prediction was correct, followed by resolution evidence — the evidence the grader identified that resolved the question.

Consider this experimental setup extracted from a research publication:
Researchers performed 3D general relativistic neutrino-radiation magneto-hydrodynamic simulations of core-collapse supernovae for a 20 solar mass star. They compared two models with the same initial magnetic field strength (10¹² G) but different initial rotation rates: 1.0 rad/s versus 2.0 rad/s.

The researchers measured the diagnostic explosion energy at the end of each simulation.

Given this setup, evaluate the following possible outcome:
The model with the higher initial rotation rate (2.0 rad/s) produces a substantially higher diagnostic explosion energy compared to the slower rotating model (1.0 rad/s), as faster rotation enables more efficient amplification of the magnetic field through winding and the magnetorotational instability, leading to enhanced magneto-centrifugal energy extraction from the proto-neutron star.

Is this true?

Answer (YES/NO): YES